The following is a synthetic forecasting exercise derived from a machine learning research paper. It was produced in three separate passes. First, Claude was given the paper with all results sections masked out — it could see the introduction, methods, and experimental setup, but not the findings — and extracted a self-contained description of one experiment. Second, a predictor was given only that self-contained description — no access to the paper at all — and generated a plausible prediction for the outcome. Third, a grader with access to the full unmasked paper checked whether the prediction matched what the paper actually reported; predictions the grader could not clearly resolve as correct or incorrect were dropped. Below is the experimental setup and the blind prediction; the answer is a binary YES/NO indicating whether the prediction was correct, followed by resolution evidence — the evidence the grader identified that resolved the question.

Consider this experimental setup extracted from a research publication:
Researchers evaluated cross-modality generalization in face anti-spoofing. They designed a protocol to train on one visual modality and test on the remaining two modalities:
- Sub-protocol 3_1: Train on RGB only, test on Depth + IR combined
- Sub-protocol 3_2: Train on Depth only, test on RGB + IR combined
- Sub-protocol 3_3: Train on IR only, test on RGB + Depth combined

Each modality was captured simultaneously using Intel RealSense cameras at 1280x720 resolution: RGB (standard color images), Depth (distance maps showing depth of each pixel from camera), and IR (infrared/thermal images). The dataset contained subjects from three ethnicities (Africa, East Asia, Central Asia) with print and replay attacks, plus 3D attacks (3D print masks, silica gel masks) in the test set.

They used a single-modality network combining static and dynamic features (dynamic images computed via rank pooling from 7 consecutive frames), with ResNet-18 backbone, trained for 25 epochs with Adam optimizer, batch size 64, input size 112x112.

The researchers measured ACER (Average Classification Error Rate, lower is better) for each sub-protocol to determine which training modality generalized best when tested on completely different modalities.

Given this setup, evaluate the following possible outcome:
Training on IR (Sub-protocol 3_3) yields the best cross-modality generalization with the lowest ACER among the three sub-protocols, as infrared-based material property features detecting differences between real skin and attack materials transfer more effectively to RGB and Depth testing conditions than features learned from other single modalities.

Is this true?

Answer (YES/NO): NO